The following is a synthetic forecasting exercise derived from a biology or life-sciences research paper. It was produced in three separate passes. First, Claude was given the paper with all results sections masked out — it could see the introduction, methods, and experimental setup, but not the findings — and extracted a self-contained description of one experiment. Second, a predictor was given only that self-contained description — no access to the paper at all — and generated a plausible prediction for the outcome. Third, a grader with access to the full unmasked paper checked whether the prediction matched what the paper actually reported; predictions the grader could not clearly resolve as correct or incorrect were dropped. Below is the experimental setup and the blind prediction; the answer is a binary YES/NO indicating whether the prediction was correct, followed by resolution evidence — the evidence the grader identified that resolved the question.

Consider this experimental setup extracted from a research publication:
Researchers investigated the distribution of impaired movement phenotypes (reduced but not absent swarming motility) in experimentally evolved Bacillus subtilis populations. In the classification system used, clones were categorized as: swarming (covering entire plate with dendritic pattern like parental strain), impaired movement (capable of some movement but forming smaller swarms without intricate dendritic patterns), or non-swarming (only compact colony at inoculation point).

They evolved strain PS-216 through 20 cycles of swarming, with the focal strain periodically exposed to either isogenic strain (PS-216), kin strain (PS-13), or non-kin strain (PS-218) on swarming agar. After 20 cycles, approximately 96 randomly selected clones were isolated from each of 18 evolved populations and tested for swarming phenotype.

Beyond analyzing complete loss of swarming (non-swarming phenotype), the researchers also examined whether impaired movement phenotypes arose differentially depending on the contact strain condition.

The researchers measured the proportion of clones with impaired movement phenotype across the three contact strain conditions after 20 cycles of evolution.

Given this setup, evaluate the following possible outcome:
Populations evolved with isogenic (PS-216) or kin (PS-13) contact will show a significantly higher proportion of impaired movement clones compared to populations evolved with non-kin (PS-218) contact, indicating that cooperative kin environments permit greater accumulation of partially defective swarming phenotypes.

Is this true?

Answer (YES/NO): NO